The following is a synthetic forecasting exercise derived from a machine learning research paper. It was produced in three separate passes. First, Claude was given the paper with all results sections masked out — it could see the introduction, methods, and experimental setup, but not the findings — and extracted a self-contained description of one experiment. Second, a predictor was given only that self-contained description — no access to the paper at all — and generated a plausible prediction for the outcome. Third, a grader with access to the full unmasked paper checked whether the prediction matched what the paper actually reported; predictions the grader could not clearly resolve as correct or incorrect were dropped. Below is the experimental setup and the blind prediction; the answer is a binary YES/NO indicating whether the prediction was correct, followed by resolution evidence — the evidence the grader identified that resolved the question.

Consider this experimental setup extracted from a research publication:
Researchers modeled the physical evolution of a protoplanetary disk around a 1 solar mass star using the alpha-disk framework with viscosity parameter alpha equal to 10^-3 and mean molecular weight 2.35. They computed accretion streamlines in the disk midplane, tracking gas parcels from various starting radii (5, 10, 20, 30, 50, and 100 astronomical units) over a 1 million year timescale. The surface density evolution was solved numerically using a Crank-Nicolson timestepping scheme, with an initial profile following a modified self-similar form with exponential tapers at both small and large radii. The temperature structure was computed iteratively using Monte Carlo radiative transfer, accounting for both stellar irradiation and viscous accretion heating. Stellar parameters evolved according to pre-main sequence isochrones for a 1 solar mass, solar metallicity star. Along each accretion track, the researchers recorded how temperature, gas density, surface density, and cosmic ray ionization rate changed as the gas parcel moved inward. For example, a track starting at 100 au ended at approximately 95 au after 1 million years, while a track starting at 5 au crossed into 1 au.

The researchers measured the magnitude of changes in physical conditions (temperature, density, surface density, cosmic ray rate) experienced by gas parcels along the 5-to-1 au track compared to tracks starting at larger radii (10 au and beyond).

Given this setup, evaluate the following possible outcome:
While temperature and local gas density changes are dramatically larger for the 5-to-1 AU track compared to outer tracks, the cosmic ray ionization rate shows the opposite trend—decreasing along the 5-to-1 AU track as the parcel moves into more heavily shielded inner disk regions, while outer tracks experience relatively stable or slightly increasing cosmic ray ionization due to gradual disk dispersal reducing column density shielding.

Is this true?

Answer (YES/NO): YES